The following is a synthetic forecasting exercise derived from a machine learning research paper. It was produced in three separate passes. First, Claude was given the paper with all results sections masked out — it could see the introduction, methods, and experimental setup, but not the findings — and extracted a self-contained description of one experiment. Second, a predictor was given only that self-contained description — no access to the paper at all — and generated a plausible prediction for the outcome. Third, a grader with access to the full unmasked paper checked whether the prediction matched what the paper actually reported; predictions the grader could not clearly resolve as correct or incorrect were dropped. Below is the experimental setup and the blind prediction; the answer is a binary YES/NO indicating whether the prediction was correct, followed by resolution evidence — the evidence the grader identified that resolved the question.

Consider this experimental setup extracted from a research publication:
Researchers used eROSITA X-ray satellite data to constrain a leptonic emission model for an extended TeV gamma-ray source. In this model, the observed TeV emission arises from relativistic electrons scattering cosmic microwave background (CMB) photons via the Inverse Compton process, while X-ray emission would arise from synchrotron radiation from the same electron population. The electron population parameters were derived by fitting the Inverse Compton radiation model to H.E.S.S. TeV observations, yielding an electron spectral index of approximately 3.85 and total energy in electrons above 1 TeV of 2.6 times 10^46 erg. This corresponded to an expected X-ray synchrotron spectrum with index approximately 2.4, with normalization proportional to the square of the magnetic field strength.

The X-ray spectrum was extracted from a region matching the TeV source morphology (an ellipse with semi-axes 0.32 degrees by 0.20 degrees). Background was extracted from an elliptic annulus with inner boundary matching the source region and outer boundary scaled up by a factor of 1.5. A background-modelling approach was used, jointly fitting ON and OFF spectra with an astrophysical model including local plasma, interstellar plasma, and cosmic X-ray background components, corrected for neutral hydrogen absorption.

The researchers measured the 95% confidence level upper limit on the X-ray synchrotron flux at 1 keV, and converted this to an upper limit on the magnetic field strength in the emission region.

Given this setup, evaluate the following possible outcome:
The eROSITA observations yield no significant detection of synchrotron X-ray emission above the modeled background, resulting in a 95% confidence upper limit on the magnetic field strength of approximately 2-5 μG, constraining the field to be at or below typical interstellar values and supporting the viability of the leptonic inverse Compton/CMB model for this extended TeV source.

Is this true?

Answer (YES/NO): YES